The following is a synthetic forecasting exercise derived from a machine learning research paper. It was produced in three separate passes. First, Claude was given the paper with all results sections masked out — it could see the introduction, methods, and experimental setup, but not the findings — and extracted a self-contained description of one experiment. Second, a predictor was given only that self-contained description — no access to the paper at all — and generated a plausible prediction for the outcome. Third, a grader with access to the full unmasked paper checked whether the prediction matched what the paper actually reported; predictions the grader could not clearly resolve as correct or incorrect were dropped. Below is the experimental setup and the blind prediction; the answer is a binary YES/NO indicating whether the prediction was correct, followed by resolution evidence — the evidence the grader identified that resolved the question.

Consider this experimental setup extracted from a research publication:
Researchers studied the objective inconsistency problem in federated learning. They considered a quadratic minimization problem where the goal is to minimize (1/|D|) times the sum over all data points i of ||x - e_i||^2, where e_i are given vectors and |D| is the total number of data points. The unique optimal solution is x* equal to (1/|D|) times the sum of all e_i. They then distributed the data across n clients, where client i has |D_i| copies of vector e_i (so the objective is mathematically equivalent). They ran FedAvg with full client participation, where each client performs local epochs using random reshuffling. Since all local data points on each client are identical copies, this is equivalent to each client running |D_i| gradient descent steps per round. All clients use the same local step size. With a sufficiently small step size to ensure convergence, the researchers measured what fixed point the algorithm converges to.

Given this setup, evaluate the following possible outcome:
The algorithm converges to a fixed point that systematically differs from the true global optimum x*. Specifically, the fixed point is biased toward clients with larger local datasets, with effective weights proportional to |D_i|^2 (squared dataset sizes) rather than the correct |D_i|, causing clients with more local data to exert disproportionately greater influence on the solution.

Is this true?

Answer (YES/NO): YES